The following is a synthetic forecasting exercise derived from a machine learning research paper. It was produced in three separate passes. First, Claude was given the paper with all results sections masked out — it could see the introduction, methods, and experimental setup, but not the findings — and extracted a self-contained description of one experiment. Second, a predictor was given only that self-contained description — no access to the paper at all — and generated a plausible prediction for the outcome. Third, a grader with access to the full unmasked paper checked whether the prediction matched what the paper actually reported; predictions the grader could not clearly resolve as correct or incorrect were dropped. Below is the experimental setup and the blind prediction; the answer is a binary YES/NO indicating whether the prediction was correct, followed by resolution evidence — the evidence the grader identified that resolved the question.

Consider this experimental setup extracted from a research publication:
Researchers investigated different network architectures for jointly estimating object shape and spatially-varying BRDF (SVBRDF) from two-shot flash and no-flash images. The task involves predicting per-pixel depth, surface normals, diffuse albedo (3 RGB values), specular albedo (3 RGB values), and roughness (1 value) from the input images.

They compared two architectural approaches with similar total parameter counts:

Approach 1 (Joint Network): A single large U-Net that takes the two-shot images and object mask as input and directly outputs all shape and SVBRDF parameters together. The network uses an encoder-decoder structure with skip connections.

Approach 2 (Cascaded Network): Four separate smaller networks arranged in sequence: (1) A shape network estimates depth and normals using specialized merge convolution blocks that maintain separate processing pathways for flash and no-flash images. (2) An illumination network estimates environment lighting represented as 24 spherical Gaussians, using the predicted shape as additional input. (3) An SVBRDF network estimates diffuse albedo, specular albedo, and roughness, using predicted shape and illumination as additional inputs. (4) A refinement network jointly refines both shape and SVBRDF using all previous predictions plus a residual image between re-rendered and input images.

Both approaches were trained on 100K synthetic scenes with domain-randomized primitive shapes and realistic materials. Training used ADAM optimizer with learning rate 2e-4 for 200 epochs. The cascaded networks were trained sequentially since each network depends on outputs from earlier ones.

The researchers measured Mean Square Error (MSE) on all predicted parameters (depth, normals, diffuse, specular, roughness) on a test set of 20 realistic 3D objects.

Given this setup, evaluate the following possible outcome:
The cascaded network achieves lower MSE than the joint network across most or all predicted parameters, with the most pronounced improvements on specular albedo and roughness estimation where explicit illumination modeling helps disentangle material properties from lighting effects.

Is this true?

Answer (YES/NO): NO